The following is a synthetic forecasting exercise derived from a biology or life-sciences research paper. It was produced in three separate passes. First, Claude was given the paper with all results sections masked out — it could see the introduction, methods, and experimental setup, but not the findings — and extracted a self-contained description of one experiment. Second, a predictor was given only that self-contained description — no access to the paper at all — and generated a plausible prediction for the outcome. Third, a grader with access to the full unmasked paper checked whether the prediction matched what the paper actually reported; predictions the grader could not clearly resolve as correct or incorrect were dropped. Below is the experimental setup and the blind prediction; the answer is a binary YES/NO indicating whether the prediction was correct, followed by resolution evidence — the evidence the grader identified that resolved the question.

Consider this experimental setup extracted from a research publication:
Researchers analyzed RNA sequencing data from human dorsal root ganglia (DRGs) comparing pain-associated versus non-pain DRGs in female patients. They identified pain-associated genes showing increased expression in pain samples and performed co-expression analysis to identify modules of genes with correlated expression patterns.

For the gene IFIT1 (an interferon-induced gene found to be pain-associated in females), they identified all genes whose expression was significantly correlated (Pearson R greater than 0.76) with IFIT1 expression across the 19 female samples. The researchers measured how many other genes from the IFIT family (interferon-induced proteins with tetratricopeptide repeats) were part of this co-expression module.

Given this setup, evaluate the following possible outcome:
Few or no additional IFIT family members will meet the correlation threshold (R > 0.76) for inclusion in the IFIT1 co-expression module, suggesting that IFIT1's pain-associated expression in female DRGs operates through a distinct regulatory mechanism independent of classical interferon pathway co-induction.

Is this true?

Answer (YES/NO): NO